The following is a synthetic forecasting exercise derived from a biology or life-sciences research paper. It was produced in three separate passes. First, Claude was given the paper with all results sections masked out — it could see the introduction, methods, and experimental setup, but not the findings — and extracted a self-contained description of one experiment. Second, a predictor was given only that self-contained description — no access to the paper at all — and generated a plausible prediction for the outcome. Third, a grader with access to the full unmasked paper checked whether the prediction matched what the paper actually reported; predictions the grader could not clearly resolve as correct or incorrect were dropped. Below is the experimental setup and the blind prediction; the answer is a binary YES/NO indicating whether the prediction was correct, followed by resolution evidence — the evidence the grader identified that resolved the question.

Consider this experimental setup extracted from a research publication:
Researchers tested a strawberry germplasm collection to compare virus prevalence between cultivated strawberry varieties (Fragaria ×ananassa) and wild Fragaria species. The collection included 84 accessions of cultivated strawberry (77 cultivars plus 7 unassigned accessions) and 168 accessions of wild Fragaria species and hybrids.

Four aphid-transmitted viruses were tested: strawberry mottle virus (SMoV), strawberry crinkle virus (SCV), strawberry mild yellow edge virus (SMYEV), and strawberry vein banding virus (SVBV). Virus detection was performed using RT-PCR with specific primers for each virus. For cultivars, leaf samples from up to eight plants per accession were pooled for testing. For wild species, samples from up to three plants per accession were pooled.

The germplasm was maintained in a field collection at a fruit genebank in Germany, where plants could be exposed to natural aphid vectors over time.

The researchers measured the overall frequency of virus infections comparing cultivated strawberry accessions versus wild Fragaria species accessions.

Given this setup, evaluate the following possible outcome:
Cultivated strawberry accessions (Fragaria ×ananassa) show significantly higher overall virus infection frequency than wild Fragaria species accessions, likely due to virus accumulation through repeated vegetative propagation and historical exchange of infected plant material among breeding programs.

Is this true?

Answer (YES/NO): NO